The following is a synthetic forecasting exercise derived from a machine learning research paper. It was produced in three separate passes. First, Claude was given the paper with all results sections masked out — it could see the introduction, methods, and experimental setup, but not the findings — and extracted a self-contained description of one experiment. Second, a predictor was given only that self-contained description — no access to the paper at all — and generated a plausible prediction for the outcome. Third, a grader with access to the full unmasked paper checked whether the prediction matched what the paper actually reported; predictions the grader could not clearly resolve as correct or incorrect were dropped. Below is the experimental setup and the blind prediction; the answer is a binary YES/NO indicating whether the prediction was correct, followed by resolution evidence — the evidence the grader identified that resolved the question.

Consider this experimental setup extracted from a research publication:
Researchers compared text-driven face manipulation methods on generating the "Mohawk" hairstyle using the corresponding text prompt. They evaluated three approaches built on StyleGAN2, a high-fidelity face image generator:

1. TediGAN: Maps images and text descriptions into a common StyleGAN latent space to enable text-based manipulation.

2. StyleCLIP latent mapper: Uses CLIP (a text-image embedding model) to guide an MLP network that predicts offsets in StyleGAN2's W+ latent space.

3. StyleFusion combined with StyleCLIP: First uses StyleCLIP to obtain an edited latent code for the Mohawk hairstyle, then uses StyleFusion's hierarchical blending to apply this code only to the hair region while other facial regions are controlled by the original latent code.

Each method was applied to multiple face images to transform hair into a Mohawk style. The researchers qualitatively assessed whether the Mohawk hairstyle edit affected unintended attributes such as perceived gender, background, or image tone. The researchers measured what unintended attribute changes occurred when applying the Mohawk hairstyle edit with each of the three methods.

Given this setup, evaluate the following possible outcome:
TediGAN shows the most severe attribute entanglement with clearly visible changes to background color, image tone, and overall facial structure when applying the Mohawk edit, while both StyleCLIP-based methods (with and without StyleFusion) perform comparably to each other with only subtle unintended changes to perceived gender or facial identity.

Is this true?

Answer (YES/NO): NO